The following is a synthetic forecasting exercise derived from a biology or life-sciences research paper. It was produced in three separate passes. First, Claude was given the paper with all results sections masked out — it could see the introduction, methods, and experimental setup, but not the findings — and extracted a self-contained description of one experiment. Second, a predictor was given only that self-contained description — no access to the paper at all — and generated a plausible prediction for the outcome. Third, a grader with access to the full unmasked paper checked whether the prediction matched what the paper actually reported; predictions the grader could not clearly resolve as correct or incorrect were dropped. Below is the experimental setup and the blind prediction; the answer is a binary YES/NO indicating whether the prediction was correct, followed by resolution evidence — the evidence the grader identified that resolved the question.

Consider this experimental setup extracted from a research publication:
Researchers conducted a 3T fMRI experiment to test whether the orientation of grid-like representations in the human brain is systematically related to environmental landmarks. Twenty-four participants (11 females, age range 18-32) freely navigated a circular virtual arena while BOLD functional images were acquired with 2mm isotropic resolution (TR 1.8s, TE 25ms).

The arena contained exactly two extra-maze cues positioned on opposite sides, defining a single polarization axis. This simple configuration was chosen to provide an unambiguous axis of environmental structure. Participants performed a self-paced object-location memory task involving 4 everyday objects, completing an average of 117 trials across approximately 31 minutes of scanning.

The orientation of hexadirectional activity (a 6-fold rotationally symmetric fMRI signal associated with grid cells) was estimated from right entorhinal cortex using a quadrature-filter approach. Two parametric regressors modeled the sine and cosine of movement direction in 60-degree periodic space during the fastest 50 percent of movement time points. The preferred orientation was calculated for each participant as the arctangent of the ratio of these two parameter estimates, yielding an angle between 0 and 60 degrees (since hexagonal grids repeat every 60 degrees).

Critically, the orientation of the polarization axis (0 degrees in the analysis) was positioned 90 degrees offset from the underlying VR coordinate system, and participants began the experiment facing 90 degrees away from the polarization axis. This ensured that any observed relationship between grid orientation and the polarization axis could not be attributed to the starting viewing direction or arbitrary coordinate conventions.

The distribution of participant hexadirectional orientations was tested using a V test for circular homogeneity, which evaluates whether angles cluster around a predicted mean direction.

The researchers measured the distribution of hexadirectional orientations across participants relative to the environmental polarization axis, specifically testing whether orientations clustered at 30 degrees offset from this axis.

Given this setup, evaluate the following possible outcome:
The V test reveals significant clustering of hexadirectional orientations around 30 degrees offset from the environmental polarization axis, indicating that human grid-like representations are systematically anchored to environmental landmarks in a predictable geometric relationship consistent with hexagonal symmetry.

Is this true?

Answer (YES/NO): YES